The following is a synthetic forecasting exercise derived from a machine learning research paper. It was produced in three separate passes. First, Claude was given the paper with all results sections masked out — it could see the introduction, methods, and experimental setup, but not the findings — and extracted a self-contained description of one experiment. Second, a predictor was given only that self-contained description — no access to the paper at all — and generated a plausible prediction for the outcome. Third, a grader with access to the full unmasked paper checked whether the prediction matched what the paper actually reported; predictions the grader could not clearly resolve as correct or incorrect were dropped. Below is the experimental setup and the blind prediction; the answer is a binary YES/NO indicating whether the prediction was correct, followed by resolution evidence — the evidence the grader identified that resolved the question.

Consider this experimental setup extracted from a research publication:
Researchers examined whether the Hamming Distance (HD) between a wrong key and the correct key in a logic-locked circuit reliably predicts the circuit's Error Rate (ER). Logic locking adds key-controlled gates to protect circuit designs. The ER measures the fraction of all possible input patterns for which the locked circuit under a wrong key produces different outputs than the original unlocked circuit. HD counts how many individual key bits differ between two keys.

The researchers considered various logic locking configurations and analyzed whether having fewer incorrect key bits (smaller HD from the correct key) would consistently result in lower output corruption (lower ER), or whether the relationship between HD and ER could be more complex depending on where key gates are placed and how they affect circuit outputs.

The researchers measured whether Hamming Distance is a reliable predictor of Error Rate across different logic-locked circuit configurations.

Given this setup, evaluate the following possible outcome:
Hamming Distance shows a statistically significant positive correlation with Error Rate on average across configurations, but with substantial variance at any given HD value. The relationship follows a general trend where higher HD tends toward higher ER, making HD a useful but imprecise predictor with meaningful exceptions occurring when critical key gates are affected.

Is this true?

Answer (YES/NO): NO